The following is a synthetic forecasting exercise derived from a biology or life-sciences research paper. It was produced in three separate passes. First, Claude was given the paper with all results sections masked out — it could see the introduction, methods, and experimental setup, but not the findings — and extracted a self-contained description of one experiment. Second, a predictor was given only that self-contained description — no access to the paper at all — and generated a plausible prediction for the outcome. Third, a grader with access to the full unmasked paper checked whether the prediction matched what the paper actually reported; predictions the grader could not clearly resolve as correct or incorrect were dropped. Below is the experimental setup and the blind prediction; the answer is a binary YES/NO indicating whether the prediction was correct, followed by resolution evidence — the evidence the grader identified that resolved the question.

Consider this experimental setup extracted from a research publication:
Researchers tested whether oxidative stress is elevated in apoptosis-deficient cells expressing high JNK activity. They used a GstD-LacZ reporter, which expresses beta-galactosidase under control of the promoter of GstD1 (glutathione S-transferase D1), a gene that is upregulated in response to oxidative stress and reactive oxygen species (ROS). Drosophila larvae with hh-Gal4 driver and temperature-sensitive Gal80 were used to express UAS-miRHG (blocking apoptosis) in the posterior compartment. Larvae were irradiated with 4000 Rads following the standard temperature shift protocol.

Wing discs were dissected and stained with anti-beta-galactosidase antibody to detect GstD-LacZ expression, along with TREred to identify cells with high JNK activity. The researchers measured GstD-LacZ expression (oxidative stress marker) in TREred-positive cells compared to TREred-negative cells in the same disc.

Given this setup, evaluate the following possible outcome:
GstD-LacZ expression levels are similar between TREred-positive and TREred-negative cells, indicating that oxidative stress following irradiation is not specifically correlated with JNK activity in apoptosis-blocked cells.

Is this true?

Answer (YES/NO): NO